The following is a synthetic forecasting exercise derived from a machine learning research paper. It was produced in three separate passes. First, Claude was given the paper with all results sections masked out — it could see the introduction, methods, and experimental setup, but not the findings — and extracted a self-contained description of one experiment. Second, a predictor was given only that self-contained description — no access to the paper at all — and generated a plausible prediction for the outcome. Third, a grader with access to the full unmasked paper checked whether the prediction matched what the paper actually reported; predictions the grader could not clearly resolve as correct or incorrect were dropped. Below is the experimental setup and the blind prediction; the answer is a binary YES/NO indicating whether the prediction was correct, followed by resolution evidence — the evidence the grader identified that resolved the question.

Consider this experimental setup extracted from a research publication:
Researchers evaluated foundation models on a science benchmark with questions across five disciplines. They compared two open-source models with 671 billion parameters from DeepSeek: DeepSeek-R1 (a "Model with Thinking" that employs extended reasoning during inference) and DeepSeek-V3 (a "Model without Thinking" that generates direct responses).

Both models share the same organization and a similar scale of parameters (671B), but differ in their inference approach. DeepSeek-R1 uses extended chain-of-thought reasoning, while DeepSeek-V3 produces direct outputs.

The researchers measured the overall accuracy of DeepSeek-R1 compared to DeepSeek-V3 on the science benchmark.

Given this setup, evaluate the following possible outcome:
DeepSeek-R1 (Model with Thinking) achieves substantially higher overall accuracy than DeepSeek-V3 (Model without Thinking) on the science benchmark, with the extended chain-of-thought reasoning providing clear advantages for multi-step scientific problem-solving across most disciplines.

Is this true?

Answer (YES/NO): YES